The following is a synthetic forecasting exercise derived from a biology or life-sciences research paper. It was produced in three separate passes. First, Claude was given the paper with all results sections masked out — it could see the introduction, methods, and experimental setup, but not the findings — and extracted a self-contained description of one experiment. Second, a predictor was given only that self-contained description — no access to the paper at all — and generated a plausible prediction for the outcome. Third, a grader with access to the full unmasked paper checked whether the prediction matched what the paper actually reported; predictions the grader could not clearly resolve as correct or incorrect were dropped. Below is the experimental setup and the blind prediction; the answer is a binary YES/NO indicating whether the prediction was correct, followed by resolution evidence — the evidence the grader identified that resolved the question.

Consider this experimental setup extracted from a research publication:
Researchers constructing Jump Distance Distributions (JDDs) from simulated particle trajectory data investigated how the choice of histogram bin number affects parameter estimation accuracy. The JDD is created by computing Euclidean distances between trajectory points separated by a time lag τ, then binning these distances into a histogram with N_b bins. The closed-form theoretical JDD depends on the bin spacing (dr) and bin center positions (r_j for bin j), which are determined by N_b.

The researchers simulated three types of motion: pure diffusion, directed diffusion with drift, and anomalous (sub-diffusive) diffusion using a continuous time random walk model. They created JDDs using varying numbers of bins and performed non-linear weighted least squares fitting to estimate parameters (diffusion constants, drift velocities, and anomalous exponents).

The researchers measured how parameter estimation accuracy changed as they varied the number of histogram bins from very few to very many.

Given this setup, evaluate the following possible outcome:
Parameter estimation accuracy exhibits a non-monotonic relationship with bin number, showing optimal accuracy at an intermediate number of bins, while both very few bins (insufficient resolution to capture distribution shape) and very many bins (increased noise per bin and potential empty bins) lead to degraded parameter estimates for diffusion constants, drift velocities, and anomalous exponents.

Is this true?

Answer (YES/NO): YES